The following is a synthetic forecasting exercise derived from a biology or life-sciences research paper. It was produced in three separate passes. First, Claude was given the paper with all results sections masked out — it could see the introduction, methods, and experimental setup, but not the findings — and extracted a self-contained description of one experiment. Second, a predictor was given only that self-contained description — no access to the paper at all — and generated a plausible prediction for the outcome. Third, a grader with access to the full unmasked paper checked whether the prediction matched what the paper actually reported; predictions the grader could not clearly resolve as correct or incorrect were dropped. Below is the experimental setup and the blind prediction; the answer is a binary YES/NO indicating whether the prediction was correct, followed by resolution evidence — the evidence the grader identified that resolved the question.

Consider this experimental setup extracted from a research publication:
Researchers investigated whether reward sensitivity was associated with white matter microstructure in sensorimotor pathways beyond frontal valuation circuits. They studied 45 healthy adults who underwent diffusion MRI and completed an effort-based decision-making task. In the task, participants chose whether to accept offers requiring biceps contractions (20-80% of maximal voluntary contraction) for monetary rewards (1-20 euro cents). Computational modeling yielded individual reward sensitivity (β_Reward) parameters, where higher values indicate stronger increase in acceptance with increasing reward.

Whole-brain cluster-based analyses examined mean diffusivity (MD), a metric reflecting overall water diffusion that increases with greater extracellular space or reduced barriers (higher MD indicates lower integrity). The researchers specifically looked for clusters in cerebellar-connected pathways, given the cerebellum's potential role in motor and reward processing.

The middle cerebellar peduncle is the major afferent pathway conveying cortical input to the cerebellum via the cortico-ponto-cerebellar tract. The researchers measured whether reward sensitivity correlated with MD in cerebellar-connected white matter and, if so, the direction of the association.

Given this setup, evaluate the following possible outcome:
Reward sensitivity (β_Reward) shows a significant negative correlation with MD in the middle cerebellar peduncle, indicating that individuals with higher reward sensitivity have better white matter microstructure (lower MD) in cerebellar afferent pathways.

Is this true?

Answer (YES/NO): NO